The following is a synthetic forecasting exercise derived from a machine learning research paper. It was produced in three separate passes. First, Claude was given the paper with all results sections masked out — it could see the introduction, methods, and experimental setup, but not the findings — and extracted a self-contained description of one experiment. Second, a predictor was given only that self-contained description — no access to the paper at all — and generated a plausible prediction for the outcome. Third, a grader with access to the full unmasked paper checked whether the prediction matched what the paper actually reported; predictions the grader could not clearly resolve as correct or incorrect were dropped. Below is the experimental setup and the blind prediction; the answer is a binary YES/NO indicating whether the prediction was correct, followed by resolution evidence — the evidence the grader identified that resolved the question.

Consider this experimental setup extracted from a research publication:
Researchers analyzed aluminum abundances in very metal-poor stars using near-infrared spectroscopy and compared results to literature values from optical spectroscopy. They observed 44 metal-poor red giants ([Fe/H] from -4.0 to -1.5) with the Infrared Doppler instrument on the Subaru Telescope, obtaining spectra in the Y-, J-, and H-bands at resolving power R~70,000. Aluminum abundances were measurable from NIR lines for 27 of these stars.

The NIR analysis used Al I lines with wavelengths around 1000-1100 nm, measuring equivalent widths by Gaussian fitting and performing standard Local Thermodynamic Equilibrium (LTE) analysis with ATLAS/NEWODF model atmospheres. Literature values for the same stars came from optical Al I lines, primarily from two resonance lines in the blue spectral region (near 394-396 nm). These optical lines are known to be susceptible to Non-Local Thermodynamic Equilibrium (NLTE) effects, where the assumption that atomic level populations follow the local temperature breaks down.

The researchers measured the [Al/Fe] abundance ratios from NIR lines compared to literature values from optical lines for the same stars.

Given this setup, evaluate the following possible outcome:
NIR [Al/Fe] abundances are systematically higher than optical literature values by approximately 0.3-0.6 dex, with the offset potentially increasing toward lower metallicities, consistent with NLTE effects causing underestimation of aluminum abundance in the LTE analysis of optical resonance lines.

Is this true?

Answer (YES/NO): NO